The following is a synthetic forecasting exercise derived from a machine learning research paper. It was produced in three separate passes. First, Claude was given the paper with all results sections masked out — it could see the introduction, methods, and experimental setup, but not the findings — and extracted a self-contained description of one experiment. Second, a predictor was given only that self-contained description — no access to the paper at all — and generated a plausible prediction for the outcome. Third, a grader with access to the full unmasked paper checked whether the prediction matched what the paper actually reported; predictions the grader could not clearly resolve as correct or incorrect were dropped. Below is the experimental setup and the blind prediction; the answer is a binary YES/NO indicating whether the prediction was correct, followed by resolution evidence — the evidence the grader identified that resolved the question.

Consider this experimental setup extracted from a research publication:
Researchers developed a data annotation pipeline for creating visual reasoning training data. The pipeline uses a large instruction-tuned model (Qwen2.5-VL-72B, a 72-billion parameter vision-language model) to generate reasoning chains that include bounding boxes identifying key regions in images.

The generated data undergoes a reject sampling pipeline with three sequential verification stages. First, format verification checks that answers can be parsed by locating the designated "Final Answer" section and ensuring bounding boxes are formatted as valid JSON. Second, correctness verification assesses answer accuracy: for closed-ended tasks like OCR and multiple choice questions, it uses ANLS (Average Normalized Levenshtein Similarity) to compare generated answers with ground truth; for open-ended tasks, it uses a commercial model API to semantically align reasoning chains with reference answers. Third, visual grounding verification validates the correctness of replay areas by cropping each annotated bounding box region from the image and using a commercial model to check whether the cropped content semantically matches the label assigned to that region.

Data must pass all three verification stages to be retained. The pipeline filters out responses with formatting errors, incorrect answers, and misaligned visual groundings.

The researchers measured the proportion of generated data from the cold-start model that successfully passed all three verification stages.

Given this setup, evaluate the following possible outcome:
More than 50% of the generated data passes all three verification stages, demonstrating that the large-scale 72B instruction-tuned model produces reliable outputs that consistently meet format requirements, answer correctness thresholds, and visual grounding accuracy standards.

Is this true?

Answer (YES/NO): NO